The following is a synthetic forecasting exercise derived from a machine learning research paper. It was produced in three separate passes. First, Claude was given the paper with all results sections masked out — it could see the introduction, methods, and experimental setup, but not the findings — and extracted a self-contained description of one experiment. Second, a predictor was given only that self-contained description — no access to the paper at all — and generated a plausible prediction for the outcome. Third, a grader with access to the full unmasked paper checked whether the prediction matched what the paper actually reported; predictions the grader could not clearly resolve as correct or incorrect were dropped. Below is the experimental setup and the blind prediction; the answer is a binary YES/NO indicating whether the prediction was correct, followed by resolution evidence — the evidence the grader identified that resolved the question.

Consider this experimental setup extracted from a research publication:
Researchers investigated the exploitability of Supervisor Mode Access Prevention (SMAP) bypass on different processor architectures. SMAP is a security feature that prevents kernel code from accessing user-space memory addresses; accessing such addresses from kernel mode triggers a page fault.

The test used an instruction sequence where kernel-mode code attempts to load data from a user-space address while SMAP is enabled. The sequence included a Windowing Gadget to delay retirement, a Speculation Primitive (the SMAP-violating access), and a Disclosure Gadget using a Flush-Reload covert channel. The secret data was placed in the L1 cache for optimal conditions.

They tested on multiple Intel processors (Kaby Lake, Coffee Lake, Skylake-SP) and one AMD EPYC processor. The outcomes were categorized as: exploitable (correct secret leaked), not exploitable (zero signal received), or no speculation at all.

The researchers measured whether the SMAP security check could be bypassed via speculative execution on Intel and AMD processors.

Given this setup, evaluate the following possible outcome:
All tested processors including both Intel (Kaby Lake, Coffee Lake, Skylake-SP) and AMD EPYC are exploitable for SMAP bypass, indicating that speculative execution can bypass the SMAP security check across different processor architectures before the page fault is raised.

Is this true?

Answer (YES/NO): YES